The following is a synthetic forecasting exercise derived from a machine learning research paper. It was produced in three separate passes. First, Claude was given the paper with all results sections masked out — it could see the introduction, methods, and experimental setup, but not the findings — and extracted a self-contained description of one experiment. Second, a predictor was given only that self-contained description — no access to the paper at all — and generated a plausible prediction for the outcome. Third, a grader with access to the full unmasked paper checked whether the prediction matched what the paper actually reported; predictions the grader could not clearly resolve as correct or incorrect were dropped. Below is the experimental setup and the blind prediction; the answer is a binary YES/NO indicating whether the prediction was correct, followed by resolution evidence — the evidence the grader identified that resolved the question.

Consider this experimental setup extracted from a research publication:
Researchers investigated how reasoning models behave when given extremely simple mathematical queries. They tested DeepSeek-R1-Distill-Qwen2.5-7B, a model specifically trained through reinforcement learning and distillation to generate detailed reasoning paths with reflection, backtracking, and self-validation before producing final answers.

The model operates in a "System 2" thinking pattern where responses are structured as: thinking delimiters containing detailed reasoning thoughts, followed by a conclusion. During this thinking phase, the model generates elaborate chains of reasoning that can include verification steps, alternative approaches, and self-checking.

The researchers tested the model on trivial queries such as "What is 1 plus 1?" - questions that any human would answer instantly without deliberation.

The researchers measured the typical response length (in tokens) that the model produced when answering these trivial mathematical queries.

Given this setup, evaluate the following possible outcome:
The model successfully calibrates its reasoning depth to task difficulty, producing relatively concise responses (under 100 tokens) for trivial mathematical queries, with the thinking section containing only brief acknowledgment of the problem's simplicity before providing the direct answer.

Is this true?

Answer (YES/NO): NO